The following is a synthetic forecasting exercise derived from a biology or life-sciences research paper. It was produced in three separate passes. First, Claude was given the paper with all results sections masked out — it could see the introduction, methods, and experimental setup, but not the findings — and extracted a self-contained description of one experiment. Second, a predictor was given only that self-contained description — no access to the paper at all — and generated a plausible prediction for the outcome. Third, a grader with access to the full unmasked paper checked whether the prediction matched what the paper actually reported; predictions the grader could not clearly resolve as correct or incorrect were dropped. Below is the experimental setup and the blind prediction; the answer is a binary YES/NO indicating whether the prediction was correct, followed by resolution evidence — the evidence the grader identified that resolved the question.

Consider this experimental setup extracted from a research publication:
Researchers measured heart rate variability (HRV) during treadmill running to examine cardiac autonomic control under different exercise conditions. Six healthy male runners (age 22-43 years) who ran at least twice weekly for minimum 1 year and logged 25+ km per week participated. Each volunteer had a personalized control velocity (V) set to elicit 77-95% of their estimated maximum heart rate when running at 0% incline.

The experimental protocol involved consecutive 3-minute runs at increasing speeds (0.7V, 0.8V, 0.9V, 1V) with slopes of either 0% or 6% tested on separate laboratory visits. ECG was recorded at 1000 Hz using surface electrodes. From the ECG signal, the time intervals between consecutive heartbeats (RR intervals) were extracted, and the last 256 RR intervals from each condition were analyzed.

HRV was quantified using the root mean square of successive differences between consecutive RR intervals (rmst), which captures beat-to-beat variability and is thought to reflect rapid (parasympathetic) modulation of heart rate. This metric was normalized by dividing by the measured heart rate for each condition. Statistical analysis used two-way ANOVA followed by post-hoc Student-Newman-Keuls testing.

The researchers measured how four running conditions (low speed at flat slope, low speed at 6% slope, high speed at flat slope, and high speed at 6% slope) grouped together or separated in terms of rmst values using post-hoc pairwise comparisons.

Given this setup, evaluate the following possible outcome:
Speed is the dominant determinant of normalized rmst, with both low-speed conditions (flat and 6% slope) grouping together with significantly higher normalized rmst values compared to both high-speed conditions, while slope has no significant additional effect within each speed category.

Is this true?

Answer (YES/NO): NO